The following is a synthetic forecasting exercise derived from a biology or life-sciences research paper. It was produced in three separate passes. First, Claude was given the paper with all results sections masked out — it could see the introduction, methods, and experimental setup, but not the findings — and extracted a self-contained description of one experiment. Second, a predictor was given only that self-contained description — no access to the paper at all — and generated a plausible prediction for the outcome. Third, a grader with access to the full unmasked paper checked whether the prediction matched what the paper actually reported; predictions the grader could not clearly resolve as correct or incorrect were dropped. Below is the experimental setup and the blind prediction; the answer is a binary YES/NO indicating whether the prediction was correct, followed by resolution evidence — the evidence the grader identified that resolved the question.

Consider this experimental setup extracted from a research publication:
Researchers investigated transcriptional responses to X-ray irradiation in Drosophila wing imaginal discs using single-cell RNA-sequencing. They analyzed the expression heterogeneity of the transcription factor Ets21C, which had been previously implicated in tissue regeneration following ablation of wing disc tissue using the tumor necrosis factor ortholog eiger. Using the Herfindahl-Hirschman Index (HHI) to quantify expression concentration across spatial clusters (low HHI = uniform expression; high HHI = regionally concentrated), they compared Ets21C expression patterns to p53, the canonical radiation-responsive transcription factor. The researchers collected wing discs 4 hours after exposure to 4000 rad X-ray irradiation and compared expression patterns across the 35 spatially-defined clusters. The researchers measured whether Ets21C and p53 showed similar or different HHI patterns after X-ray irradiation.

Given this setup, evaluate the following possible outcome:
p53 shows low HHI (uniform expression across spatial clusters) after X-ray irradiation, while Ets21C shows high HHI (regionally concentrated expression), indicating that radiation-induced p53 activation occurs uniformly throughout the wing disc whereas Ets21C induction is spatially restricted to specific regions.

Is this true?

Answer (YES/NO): YES